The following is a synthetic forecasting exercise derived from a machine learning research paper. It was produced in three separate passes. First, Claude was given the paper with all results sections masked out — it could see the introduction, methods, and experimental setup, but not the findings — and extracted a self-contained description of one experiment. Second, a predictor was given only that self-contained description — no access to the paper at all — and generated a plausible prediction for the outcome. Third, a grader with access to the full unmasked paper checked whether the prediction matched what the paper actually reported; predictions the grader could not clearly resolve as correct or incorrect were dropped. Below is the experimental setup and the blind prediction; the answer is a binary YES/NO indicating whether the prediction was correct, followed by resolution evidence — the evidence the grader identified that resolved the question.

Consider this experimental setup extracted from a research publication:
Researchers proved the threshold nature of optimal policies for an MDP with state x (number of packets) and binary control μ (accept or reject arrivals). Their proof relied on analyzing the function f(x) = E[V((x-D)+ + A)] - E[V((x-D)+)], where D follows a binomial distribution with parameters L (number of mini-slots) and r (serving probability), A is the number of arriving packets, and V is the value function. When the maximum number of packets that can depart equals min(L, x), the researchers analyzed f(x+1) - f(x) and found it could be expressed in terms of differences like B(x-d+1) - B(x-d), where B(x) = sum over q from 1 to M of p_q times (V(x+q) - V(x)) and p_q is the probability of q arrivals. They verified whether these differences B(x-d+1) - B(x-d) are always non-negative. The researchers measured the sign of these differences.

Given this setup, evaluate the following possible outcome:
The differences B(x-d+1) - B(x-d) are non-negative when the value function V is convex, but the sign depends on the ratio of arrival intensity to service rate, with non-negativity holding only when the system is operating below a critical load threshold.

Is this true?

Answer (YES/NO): NO